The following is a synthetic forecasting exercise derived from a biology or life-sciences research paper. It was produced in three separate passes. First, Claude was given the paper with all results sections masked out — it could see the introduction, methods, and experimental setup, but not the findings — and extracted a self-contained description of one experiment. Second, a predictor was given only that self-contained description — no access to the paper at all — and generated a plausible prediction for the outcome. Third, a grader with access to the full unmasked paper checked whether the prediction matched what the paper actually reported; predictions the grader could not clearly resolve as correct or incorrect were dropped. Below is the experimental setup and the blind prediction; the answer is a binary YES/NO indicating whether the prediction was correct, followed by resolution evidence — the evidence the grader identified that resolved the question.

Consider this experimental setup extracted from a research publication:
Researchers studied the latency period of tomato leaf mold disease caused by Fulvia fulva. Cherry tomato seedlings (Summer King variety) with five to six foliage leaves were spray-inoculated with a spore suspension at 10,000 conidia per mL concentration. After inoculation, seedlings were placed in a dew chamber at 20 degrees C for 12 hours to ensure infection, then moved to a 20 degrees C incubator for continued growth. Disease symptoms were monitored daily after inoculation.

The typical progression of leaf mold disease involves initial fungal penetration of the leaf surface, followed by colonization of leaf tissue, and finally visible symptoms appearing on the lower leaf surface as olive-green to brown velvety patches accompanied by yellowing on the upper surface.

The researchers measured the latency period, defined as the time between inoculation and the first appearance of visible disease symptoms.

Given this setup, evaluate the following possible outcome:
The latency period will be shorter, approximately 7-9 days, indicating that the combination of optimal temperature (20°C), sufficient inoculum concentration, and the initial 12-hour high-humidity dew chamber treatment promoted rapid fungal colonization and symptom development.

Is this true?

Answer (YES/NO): NO